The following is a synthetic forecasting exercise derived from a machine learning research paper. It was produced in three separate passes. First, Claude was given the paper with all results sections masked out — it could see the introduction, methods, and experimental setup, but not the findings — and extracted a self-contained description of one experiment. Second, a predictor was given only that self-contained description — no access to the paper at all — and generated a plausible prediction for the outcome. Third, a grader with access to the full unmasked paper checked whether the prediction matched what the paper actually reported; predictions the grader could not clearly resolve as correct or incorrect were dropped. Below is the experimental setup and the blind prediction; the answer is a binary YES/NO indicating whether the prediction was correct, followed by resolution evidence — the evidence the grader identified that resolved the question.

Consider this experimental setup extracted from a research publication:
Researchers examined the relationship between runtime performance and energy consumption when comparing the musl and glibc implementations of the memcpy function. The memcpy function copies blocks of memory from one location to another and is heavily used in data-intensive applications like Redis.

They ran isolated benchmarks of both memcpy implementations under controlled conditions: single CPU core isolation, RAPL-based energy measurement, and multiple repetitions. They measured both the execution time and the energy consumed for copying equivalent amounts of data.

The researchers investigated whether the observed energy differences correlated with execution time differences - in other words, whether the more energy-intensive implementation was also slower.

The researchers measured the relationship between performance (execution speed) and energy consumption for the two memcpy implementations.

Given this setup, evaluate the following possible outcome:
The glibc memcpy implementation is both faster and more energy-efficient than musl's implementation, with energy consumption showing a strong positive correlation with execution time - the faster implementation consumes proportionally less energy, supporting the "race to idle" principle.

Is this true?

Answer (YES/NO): NO